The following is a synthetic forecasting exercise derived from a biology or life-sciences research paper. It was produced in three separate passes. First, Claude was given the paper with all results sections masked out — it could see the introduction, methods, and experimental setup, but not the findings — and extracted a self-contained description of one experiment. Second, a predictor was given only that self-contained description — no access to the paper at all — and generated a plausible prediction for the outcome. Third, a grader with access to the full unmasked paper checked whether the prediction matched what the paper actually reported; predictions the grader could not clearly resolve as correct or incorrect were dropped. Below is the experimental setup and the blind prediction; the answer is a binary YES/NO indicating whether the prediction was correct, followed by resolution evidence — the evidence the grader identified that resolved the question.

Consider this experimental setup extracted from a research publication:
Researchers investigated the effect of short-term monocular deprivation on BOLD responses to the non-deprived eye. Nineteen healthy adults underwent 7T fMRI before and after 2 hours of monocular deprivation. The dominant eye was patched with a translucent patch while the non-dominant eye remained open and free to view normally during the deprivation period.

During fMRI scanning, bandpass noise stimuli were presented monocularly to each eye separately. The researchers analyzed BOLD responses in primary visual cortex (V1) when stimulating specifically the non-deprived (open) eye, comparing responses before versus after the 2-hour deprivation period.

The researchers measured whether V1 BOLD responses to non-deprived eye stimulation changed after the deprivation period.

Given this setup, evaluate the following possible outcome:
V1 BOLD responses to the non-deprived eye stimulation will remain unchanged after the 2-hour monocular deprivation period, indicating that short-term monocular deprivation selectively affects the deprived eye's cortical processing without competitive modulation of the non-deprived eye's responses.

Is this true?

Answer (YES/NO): NO